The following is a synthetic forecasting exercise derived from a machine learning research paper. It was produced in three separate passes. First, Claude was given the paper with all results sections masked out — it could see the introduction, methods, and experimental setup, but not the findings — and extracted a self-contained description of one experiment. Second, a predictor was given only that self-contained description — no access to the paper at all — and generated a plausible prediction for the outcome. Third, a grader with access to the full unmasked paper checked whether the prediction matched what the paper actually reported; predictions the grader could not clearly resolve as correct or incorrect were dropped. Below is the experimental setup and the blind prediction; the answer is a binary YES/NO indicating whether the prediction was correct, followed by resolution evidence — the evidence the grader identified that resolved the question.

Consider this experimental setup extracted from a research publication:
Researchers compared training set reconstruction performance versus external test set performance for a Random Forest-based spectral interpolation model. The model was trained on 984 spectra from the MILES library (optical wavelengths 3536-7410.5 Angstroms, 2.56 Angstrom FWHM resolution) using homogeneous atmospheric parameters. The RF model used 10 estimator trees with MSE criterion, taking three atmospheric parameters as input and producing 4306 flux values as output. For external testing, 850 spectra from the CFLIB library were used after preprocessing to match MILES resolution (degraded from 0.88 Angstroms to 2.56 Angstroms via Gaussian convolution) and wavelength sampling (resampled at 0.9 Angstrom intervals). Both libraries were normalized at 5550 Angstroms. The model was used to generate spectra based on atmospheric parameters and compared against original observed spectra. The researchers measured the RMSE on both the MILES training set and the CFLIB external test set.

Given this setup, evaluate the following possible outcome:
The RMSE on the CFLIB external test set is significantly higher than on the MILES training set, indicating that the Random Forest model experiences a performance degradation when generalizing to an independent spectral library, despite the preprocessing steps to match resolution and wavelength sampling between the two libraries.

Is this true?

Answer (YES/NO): YES